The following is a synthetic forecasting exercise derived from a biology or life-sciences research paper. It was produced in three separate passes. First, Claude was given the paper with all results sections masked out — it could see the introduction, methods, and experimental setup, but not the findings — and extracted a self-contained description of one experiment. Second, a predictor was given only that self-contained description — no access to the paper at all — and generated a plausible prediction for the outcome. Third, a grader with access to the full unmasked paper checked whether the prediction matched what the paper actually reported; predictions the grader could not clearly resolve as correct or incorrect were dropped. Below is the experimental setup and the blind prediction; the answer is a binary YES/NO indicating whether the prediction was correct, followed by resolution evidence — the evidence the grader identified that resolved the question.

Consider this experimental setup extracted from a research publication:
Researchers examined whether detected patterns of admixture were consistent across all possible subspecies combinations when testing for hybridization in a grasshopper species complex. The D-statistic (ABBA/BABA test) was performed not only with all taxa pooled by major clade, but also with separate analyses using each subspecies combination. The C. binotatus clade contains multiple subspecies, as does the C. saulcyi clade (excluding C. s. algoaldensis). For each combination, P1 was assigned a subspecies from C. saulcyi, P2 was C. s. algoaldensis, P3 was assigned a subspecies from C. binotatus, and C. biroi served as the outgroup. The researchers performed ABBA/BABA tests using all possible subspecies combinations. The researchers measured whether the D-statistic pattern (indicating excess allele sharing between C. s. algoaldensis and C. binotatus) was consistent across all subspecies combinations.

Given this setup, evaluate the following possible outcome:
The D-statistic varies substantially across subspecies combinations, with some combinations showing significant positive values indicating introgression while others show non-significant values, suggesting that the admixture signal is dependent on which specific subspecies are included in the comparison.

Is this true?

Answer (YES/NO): NO